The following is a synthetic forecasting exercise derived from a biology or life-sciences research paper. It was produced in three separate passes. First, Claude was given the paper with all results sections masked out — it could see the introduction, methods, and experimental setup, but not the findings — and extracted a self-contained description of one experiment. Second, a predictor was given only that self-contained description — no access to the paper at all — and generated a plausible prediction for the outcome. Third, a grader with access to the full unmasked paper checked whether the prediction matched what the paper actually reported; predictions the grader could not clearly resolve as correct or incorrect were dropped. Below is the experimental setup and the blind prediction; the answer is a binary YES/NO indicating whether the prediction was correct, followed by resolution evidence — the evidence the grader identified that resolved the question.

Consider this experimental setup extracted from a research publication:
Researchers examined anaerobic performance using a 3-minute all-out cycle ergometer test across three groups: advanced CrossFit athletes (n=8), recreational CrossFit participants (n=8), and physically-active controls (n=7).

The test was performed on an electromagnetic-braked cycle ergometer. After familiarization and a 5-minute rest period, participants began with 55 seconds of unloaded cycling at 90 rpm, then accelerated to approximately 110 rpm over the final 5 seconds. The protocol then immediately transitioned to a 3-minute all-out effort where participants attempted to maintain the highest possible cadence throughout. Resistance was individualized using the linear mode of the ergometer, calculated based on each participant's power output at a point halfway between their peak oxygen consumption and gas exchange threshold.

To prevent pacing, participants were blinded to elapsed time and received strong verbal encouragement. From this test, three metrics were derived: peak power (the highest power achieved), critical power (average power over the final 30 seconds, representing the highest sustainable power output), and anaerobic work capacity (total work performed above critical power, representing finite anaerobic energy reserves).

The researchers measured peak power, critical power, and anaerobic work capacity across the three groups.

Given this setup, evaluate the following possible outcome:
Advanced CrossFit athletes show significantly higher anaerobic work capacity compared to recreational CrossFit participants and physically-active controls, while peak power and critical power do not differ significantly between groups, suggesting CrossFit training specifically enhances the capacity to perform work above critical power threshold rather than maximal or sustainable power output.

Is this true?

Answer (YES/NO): NO